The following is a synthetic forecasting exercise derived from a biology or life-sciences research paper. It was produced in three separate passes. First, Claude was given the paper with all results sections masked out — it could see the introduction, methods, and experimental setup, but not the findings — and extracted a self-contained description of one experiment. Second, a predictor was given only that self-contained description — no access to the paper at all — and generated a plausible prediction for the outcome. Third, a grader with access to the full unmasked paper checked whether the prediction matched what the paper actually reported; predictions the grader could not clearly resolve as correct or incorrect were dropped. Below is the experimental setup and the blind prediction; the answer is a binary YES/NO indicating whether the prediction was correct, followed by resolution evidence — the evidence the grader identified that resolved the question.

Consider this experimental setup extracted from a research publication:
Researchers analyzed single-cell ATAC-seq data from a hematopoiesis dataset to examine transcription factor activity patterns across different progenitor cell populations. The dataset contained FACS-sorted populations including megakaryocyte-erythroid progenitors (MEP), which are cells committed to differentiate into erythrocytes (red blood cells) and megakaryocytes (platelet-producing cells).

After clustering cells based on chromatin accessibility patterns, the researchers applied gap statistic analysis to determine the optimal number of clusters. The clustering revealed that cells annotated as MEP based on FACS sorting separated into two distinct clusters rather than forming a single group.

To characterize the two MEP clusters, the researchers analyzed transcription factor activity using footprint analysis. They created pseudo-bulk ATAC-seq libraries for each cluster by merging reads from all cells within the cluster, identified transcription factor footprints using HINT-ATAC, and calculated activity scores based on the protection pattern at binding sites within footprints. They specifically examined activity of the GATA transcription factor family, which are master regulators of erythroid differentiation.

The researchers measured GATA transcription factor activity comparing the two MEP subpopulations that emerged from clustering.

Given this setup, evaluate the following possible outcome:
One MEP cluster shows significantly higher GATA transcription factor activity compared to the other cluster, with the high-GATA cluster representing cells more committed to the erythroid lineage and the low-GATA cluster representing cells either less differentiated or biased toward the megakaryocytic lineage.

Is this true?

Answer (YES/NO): NO